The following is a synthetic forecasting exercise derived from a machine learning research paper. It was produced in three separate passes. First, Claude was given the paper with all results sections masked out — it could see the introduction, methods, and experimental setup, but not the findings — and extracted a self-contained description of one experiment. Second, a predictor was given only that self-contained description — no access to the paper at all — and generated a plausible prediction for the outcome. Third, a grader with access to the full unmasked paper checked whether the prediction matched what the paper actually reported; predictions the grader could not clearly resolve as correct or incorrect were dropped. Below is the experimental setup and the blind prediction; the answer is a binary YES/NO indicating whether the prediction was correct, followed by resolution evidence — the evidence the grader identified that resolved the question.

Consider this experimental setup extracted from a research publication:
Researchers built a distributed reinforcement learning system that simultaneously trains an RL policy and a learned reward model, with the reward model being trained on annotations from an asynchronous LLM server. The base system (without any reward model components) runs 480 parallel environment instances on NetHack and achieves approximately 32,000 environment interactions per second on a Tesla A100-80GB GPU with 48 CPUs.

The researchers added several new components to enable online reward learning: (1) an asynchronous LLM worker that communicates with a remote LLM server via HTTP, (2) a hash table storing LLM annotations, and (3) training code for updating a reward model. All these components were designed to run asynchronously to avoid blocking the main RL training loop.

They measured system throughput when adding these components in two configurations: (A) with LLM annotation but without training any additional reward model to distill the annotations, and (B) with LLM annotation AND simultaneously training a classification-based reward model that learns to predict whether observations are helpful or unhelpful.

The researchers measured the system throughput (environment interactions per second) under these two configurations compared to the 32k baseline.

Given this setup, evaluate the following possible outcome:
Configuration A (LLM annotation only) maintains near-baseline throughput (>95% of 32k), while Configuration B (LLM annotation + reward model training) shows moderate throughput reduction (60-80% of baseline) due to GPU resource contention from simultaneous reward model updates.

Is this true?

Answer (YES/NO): NO